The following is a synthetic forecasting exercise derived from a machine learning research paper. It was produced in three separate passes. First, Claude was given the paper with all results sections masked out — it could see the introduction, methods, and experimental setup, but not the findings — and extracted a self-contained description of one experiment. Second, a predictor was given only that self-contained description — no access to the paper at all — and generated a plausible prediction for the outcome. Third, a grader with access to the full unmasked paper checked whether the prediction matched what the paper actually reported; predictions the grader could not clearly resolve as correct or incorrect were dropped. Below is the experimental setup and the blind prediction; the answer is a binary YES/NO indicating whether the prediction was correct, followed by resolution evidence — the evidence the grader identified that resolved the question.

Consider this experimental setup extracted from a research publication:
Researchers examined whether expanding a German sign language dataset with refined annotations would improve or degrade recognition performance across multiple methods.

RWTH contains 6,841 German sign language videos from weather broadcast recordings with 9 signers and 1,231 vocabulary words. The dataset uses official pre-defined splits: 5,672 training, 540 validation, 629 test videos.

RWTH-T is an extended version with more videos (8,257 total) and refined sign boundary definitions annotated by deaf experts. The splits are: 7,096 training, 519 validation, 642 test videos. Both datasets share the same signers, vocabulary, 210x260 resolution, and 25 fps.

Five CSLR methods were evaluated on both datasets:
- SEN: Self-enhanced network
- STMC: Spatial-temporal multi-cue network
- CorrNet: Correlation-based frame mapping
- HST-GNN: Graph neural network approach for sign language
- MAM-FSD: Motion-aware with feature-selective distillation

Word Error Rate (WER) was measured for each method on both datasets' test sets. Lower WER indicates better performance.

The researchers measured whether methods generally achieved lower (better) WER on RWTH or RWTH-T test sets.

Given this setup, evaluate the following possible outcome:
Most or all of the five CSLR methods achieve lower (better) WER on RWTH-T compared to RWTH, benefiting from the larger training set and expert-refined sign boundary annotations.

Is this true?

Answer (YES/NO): NO